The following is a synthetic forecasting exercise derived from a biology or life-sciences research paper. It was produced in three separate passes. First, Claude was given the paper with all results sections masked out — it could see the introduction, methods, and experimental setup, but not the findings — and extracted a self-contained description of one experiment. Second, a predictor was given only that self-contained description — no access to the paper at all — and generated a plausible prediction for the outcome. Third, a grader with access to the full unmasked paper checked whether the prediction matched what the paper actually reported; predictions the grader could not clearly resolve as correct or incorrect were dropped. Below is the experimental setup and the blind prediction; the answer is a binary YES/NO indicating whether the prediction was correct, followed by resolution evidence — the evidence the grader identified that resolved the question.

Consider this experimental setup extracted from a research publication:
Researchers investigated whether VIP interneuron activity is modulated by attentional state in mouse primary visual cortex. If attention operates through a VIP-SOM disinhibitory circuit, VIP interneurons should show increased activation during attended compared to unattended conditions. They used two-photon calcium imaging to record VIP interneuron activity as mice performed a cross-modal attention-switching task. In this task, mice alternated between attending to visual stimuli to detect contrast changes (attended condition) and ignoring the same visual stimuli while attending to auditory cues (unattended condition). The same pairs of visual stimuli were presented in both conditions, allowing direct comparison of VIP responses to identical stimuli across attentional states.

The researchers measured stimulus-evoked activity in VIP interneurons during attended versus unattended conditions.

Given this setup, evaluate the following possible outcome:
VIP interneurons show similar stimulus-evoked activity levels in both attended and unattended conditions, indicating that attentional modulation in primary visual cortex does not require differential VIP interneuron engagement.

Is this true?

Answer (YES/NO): YES